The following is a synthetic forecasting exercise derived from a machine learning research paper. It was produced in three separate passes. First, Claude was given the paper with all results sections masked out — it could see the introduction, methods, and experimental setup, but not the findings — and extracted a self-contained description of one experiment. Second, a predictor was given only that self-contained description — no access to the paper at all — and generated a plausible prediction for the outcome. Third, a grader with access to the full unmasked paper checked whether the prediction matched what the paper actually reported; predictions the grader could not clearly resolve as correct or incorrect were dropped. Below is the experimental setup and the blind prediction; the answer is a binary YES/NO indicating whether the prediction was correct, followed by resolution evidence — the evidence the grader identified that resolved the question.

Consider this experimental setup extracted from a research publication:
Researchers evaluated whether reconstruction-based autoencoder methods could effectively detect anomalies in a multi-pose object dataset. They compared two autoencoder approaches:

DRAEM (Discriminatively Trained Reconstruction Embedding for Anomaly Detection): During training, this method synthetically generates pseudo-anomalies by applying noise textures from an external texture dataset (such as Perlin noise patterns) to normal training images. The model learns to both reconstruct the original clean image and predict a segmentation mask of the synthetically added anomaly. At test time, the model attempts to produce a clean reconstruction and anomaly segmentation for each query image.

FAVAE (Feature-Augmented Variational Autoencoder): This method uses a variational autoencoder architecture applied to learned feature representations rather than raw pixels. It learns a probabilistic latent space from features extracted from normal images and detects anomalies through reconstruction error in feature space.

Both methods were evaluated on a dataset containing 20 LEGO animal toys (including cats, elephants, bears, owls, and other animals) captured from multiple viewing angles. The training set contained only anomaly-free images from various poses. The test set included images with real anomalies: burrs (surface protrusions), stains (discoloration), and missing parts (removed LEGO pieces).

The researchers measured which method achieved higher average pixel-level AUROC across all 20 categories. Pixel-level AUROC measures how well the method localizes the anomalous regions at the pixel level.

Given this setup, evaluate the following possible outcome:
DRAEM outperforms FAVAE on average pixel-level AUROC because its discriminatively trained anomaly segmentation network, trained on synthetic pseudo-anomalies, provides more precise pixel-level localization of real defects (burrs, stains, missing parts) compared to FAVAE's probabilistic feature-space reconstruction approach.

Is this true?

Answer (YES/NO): NO